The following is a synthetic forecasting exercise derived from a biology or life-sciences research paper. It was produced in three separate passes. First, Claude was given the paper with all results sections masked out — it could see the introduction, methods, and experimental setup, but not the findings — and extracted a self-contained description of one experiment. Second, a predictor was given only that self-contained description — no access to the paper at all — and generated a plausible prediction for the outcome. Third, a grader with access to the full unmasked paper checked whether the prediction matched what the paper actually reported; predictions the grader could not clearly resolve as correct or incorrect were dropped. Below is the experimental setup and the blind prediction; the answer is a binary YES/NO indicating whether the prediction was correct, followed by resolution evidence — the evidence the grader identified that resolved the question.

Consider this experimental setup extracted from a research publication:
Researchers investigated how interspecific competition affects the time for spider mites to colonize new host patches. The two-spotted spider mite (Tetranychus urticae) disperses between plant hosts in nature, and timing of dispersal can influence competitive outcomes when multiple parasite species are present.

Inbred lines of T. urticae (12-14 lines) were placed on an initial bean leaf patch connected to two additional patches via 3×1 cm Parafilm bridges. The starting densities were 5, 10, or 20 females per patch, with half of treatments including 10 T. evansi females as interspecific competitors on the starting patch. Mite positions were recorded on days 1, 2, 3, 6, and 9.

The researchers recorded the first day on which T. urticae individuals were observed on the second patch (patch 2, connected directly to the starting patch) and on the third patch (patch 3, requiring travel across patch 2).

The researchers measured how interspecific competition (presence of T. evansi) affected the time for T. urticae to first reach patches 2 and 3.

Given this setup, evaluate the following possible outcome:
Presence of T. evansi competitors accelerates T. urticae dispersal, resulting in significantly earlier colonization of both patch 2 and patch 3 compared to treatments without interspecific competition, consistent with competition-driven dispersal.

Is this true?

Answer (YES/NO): NO